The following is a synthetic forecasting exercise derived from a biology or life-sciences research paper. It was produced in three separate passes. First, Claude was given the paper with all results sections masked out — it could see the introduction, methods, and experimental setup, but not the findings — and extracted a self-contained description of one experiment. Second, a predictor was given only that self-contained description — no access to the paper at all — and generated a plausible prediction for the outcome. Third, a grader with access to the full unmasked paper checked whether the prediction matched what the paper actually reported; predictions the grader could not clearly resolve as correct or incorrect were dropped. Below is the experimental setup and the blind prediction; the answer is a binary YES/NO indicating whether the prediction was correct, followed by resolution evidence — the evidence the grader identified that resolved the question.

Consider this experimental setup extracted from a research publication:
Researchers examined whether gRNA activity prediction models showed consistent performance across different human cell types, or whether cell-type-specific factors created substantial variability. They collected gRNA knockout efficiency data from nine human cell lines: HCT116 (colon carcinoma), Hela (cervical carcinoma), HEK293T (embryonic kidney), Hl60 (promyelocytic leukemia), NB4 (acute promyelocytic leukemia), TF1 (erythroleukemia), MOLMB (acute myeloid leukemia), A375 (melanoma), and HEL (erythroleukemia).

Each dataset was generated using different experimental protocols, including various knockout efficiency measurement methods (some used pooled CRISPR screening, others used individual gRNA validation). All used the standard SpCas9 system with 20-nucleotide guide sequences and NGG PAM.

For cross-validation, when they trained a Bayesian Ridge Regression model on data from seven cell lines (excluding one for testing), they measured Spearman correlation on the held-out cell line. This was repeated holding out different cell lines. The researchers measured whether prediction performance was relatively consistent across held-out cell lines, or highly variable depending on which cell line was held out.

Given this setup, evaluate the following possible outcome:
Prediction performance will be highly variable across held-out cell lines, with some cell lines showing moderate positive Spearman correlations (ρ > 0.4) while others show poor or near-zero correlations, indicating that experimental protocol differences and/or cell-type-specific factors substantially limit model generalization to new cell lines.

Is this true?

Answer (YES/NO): YES